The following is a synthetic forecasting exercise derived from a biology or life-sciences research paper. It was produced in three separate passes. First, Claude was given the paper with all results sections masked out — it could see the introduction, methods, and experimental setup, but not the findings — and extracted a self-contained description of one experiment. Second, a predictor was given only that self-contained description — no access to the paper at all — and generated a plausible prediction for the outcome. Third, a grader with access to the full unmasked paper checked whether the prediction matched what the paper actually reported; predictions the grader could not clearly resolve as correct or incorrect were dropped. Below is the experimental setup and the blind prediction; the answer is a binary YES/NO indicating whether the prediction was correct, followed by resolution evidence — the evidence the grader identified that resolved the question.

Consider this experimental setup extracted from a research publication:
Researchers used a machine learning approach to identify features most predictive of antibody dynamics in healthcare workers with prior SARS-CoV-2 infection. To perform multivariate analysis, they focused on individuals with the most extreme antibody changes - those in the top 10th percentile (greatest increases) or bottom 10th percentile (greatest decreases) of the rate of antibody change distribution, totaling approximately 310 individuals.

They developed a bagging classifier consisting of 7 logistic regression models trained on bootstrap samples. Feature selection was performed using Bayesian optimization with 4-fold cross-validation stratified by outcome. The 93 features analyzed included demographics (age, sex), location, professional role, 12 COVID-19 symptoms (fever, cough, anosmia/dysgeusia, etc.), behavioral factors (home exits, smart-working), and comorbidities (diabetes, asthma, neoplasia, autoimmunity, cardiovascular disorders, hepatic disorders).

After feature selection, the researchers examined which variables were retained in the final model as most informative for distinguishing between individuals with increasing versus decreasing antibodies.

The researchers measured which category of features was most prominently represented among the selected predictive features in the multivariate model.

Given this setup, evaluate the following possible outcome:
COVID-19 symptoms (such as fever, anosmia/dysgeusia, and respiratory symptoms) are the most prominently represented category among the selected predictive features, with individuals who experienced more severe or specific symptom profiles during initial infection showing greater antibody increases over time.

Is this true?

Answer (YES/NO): YES